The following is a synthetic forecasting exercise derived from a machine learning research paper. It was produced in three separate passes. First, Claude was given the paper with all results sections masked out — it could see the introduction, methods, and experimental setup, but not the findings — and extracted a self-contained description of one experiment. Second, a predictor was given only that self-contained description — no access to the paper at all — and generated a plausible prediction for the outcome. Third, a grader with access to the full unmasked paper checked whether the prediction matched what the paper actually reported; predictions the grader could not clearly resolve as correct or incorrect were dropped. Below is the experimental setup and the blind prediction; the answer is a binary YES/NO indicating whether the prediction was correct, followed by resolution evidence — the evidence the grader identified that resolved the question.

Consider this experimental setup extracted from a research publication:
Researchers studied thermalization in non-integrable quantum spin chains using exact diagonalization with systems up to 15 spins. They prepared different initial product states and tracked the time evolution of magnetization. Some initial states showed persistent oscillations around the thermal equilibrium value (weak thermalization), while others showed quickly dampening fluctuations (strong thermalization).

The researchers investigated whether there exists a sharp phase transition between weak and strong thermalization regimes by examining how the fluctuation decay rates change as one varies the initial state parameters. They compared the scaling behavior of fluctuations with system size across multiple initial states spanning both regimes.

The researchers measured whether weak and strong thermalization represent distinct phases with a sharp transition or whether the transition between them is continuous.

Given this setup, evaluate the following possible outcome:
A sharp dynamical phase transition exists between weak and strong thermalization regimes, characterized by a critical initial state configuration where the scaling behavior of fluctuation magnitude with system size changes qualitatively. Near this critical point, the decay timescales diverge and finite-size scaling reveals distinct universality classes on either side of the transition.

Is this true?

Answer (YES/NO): NO